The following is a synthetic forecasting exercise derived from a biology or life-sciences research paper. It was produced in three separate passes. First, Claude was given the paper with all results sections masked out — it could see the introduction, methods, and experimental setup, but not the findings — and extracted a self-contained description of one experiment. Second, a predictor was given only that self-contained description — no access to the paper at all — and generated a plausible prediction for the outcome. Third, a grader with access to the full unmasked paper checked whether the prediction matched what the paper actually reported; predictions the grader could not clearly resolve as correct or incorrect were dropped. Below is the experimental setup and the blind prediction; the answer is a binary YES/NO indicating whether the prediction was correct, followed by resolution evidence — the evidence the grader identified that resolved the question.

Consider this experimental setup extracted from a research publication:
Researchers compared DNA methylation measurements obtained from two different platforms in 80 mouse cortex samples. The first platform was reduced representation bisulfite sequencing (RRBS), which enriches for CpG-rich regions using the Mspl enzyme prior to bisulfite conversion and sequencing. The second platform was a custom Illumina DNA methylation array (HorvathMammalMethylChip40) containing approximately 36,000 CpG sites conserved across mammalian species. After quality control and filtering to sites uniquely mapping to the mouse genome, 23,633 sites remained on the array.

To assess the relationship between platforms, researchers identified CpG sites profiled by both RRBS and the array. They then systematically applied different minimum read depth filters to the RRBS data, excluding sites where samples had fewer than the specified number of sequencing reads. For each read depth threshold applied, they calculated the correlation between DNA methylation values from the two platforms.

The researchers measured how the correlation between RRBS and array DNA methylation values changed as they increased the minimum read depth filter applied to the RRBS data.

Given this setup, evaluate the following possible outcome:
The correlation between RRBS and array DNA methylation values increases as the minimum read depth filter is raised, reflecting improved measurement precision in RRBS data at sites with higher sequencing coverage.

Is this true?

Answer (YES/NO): YES